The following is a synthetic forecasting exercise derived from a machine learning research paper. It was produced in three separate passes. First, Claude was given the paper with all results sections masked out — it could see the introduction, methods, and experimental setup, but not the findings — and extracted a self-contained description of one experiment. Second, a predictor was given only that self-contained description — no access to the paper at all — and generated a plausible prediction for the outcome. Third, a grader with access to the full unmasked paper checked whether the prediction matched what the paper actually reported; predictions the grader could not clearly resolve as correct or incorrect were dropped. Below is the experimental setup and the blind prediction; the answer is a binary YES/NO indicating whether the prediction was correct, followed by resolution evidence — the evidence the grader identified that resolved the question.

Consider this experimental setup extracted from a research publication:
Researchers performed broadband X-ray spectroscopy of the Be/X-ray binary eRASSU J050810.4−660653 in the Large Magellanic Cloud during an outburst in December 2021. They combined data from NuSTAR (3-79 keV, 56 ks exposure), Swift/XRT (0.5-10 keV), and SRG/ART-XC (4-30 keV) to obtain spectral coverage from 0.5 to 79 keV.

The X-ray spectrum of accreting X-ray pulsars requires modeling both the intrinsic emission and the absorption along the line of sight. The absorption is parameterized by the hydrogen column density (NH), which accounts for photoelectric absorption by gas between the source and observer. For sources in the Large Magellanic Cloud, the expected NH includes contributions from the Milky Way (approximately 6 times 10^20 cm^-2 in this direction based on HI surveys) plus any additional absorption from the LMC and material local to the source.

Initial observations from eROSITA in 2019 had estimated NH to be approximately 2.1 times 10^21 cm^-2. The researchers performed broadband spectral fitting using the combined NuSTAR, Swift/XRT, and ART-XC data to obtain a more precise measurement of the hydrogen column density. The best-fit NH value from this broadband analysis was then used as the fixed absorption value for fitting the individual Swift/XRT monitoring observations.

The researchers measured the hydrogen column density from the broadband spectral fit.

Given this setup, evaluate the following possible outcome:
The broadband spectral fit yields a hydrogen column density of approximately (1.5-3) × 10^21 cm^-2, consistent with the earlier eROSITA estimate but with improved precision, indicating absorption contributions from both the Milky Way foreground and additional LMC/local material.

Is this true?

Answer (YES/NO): YES